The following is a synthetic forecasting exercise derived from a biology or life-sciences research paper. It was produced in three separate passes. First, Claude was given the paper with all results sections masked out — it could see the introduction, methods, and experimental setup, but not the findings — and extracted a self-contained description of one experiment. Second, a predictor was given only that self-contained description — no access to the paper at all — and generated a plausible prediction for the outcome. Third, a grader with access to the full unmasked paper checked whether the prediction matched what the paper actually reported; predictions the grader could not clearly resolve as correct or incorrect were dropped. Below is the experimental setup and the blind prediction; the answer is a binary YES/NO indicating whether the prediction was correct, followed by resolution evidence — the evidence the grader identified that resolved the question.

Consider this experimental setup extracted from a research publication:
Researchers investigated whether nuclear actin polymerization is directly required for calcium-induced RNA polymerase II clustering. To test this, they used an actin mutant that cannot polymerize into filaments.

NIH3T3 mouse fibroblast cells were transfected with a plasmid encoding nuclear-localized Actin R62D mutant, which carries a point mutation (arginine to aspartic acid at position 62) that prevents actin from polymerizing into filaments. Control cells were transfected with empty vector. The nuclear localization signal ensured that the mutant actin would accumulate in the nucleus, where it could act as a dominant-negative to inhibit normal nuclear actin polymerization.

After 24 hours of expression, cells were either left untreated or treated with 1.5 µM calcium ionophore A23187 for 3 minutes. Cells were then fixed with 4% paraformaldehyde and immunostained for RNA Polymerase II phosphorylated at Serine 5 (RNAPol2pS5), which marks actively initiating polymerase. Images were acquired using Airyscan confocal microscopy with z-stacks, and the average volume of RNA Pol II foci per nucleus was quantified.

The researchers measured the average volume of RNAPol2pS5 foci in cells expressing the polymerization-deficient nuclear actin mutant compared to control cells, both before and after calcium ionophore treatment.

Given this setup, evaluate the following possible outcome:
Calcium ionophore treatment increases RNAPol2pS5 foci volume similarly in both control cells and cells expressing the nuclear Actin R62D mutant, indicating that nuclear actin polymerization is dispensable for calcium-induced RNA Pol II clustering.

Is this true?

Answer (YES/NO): NO